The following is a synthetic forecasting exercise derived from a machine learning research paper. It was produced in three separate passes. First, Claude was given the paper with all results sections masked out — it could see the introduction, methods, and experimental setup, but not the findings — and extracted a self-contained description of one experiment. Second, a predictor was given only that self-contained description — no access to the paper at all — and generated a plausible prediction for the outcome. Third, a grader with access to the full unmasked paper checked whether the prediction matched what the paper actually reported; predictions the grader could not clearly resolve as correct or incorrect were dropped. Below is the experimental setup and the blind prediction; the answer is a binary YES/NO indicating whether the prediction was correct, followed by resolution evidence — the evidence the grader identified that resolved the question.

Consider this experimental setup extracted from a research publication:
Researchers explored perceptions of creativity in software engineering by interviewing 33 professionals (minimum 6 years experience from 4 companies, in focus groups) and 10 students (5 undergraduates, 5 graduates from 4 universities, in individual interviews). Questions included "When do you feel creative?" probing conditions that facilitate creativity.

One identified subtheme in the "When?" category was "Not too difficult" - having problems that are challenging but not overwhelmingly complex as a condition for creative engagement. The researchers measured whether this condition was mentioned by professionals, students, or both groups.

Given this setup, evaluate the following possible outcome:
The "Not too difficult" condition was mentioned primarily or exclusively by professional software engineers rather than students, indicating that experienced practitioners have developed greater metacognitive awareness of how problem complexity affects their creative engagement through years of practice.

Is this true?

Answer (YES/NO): NO